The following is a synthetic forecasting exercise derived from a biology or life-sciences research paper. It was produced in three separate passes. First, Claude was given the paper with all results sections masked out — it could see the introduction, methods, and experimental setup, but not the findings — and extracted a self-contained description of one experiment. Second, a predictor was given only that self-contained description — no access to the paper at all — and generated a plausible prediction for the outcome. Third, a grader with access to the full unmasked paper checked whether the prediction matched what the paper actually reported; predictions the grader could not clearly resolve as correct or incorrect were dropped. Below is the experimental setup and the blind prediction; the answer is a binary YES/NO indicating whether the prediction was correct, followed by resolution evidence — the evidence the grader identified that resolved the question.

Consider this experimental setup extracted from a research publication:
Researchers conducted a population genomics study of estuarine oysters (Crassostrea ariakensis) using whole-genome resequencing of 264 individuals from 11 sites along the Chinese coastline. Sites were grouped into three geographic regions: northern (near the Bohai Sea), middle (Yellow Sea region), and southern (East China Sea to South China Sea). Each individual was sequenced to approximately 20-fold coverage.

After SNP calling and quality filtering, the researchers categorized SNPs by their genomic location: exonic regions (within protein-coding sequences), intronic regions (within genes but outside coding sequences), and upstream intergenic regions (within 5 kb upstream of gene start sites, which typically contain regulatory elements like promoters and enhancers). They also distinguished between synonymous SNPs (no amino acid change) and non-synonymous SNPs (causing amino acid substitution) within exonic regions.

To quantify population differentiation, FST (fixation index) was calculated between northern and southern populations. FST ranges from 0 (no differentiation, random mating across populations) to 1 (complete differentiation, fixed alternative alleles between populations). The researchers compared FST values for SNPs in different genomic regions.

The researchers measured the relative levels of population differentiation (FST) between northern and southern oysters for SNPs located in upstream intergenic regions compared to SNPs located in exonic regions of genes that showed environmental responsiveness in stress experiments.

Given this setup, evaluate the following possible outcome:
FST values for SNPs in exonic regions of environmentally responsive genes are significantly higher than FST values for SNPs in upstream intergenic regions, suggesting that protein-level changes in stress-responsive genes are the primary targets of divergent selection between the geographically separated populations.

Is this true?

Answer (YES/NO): NO